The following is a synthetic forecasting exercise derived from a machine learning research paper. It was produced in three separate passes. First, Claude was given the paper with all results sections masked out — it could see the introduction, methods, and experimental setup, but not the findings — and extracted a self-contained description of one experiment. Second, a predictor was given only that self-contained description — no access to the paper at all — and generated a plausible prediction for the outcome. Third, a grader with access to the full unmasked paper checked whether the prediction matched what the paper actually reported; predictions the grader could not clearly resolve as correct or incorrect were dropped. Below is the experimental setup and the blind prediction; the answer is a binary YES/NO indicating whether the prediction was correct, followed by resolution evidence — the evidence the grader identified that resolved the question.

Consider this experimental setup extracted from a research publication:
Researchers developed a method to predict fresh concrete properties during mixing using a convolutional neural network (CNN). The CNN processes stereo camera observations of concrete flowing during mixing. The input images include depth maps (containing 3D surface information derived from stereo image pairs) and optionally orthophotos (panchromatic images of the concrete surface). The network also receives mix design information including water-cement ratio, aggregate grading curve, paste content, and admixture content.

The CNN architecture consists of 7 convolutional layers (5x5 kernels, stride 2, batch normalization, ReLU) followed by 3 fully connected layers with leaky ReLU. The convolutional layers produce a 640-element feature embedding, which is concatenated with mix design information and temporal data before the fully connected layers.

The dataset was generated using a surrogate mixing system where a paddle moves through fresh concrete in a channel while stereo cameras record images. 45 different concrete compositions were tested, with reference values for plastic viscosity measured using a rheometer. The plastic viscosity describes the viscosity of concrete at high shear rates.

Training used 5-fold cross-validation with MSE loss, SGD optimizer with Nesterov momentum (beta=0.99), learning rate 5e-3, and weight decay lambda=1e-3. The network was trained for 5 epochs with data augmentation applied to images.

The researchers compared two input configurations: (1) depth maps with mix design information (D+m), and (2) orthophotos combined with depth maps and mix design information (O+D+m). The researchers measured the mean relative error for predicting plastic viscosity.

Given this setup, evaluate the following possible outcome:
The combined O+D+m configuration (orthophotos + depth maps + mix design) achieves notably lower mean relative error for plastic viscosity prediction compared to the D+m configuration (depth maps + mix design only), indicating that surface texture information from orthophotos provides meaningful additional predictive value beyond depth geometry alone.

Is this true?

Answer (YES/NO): NO